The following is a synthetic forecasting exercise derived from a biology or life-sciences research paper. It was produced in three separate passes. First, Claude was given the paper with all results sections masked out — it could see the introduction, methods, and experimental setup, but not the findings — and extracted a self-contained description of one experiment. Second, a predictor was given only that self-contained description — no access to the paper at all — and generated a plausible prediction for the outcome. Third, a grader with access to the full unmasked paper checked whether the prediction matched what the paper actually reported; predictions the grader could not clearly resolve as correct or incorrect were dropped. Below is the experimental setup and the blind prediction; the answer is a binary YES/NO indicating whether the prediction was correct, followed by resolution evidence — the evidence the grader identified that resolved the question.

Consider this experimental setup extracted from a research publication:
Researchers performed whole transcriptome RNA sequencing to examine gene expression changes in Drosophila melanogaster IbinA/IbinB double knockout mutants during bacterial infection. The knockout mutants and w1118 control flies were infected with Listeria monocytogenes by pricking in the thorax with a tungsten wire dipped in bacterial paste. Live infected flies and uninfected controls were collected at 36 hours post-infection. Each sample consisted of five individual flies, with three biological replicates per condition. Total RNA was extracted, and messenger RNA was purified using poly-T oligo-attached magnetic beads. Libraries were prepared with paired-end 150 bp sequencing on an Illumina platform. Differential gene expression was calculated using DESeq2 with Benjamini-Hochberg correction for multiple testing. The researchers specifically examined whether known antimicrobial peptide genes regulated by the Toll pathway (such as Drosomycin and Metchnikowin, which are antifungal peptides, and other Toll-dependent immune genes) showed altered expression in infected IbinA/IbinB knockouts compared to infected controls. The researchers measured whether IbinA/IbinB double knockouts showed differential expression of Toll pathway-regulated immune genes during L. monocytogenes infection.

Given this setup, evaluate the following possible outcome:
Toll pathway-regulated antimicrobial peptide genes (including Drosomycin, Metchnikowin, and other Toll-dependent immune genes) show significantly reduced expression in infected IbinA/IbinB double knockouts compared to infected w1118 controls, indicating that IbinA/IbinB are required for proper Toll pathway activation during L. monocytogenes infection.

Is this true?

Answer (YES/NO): NO